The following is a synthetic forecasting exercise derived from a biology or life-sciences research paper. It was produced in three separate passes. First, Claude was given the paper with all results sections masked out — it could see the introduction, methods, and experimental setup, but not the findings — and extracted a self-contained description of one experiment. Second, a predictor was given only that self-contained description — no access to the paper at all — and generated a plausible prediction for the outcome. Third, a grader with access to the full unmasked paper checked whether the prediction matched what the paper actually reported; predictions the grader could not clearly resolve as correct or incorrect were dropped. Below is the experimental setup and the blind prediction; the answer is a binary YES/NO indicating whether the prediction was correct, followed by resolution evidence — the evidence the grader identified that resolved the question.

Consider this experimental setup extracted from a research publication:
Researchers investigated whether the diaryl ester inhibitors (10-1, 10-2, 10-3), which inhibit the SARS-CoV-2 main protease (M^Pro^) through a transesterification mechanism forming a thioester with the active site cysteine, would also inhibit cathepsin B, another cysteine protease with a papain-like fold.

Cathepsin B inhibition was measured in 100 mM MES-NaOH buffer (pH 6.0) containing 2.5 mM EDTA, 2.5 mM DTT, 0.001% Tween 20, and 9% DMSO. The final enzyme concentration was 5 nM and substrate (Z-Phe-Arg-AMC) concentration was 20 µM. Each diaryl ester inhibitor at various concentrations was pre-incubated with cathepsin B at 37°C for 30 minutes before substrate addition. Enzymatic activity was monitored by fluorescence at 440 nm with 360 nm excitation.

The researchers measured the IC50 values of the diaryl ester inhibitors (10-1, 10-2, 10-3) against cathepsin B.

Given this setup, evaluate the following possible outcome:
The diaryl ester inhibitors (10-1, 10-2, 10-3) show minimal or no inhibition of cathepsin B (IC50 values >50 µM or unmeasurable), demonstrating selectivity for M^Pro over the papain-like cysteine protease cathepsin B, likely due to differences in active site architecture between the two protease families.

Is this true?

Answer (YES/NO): YES